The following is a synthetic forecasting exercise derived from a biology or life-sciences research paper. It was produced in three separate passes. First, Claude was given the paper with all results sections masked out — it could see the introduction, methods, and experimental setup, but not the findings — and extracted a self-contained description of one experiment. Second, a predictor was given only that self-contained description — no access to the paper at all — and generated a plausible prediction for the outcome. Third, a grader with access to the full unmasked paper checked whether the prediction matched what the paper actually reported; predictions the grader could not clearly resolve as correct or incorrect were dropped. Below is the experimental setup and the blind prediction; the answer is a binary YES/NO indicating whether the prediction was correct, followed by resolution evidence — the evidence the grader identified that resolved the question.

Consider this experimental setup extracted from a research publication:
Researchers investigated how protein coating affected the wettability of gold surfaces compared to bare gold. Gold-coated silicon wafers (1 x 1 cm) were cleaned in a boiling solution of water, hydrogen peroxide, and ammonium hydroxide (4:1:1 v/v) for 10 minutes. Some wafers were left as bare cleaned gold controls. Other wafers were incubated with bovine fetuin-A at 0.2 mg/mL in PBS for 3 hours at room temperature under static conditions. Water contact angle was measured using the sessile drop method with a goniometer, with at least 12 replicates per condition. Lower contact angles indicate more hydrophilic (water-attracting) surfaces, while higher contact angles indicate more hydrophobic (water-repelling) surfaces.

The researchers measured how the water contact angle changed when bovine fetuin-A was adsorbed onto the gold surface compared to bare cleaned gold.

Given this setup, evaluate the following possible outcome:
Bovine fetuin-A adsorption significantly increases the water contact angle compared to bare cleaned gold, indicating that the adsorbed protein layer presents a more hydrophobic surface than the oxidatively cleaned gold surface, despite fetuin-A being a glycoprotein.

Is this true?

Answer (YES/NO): NO